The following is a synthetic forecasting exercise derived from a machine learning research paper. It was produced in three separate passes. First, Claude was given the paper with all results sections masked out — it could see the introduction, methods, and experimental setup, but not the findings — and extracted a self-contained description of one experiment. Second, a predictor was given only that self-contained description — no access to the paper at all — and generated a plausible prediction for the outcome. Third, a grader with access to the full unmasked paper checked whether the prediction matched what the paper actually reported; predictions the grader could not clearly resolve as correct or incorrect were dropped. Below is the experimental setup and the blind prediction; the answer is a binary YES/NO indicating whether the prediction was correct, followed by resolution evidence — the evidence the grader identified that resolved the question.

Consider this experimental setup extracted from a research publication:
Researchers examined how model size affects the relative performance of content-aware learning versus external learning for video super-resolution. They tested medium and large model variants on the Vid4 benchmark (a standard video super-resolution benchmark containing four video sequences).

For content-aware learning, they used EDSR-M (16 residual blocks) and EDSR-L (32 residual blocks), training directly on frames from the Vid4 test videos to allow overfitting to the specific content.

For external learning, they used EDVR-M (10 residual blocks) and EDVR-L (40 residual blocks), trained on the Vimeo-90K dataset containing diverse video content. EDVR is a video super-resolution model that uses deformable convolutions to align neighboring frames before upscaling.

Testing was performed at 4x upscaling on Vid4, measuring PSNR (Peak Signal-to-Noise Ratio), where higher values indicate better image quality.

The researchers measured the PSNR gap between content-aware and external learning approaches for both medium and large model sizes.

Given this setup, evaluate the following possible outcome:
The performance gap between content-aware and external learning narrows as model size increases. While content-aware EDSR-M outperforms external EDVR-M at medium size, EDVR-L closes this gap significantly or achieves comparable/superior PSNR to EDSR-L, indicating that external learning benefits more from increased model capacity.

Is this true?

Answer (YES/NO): NO